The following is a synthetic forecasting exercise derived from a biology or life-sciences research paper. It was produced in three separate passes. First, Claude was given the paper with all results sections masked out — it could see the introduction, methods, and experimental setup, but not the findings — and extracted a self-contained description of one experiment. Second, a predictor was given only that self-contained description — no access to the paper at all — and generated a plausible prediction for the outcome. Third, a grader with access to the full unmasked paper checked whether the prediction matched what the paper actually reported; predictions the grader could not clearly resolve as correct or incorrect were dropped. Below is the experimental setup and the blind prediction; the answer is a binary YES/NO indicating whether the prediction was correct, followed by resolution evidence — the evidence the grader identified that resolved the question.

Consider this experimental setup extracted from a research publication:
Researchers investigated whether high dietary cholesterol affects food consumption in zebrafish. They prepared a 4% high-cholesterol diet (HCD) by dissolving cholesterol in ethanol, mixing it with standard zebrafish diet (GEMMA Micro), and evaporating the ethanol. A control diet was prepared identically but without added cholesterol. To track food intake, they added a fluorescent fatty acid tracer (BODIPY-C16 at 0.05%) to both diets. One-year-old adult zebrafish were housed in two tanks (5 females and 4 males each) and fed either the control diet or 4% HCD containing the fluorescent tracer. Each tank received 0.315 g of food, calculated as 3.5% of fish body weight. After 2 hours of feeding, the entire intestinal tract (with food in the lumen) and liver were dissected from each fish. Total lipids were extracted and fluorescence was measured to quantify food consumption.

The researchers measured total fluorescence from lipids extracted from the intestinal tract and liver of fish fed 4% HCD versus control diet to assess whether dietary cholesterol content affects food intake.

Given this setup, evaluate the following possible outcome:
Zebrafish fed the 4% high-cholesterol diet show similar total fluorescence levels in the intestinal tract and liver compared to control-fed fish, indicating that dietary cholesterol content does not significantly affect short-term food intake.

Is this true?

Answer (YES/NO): YES